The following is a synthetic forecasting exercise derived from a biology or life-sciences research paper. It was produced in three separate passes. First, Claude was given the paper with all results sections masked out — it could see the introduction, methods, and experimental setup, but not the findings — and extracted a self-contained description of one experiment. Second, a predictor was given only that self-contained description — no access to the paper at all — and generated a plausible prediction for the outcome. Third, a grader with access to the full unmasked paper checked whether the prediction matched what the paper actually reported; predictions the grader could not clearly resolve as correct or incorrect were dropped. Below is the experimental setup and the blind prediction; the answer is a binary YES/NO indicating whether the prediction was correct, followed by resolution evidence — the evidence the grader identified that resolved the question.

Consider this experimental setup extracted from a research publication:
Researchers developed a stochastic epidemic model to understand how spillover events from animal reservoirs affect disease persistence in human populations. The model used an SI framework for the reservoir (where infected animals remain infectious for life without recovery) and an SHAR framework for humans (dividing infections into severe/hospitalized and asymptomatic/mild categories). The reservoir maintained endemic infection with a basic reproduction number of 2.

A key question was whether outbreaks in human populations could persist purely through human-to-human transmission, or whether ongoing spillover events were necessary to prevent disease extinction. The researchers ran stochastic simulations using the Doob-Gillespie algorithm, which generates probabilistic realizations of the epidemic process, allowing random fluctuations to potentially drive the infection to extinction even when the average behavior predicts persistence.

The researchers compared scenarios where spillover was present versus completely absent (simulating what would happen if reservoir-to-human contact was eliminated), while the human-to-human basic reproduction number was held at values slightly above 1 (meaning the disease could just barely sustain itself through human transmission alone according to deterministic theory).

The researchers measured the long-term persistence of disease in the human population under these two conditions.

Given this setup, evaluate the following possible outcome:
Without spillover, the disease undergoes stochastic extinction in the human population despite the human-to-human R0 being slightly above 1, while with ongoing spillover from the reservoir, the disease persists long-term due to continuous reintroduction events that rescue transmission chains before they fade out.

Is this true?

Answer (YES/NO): YES